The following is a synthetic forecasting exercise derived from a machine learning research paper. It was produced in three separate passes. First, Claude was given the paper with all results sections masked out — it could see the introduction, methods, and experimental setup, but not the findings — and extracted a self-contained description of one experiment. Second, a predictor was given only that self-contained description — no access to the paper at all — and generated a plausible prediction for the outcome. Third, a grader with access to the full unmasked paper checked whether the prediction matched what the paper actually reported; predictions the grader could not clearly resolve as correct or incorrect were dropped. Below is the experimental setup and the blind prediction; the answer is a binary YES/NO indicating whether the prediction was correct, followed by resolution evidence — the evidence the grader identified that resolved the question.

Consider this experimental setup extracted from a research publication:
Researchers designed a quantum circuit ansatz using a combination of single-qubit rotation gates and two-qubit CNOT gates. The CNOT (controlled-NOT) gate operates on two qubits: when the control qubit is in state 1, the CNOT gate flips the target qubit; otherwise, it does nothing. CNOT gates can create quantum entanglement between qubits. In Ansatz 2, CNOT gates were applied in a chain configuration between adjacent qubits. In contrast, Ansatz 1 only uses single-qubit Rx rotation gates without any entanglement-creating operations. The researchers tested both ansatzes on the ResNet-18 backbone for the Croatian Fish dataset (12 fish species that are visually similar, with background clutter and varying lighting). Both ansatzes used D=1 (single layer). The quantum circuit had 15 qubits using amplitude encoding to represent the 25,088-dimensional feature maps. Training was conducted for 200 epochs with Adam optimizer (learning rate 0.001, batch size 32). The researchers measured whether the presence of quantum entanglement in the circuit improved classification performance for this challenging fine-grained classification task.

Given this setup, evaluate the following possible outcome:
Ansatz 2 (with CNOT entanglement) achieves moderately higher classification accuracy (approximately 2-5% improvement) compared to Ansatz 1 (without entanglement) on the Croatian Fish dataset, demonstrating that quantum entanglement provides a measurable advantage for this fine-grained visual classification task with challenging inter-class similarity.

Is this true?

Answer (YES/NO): NO